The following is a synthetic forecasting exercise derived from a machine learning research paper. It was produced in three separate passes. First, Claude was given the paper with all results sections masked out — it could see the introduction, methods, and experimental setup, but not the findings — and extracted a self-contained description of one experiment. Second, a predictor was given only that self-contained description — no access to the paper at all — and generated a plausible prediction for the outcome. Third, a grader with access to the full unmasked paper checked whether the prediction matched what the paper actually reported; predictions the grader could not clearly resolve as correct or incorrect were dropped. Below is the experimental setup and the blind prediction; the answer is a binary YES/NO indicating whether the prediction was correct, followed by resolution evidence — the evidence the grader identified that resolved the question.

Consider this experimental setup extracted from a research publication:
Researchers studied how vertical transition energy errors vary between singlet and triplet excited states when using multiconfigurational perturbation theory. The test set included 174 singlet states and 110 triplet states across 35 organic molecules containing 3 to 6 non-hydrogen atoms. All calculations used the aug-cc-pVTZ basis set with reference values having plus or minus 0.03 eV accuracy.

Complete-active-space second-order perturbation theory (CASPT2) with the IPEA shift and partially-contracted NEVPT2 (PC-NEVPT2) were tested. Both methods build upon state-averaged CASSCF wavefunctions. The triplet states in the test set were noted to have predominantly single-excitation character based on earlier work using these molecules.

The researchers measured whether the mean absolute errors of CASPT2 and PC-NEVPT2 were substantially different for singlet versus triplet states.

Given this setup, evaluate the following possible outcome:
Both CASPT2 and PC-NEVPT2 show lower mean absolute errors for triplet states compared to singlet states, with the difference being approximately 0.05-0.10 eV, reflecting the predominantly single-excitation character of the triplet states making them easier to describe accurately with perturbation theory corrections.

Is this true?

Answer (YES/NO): NO